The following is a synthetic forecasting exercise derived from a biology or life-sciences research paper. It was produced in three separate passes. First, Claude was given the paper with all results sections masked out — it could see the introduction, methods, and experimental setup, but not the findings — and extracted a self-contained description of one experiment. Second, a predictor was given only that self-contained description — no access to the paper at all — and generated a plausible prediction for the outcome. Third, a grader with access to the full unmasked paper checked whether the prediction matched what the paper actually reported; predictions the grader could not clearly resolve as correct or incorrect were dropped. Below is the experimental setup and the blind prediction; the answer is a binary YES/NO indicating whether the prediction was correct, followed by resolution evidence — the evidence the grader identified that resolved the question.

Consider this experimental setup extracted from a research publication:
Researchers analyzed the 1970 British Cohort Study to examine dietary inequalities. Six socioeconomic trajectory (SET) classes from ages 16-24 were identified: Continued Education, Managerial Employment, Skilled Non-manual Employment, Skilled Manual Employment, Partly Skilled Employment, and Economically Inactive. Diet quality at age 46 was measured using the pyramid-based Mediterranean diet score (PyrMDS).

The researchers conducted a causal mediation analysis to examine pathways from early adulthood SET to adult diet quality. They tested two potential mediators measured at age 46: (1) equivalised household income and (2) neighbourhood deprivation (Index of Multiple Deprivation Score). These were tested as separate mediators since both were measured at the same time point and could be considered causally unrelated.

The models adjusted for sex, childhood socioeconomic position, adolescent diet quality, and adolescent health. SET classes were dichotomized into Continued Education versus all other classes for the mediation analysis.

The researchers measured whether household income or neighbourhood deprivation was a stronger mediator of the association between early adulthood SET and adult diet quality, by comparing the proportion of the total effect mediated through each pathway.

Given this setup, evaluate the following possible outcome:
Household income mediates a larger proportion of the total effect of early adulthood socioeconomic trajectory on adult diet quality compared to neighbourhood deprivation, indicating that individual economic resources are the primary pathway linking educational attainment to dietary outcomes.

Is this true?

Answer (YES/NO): NO